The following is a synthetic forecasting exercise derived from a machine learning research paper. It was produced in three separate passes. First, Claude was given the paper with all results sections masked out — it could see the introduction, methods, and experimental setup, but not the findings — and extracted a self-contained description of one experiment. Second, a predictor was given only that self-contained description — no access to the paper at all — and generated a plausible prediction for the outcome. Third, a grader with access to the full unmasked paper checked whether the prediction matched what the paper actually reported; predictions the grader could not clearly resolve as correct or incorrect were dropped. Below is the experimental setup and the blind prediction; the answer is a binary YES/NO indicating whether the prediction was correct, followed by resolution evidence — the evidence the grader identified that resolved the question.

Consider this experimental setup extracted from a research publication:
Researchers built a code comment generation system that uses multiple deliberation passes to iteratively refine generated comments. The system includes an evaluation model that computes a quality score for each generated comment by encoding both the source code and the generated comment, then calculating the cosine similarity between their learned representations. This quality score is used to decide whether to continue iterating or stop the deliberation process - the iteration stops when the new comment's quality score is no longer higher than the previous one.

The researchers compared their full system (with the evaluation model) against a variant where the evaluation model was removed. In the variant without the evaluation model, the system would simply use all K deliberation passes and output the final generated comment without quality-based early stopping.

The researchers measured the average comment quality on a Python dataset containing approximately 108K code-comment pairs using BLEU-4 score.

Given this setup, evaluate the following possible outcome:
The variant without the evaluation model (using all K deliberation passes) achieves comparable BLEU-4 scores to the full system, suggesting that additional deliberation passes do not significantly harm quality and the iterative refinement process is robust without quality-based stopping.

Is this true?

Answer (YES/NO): NO